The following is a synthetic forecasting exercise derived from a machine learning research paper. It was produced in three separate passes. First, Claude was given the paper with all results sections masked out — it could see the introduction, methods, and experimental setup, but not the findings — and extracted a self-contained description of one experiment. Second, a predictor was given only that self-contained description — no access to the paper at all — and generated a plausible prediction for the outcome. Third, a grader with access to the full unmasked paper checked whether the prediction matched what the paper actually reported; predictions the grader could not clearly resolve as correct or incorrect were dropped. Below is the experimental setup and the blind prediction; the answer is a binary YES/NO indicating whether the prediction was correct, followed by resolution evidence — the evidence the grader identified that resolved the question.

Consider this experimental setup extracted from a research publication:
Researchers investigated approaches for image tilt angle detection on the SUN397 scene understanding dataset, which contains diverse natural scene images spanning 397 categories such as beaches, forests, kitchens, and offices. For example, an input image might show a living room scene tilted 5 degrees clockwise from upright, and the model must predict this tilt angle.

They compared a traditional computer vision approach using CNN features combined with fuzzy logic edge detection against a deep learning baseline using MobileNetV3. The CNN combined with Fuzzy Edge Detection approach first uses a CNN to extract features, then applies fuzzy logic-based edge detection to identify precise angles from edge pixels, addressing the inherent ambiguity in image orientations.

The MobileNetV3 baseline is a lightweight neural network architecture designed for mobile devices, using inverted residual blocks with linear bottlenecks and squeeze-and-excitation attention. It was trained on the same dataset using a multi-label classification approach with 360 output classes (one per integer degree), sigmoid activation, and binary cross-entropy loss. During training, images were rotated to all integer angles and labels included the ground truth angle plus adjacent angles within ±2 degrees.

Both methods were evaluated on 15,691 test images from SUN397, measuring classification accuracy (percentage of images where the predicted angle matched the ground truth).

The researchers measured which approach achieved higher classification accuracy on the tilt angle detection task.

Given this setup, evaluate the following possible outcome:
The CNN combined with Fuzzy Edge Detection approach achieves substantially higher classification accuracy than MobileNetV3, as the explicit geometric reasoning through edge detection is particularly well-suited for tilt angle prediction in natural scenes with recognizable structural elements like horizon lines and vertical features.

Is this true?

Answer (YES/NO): NO